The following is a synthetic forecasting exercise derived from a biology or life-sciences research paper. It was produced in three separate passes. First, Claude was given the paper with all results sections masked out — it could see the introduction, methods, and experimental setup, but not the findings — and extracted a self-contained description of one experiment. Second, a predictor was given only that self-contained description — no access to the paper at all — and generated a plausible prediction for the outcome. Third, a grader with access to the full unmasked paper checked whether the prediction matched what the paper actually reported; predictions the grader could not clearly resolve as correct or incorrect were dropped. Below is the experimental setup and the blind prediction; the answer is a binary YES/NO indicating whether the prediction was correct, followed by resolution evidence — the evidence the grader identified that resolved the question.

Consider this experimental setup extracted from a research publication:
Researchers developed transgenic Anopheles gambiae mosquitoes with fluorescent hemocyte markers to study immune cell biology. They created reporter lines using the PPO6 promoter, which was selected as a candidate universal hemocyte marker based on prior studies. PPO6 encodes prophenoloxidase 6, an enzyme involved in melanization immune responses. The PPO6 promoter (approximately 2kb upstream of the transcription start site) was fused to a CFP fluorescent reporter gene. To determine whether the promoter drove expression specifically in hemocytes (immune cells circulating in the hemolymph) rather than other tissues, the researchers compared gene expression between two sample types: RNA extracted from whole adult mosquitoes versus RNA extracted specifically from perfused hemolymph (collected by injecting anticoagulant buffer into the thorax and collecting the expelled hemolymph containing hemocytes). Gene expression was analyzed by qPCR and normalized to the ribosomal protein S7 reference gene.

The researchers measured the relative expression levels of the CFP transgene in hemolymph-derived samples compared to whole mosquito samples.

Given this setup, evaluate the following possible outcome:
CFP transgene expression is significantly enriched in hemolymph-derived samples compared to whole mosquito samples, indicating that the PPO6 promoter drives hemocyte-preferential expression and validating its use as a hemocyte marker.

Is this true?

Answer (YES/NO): YES